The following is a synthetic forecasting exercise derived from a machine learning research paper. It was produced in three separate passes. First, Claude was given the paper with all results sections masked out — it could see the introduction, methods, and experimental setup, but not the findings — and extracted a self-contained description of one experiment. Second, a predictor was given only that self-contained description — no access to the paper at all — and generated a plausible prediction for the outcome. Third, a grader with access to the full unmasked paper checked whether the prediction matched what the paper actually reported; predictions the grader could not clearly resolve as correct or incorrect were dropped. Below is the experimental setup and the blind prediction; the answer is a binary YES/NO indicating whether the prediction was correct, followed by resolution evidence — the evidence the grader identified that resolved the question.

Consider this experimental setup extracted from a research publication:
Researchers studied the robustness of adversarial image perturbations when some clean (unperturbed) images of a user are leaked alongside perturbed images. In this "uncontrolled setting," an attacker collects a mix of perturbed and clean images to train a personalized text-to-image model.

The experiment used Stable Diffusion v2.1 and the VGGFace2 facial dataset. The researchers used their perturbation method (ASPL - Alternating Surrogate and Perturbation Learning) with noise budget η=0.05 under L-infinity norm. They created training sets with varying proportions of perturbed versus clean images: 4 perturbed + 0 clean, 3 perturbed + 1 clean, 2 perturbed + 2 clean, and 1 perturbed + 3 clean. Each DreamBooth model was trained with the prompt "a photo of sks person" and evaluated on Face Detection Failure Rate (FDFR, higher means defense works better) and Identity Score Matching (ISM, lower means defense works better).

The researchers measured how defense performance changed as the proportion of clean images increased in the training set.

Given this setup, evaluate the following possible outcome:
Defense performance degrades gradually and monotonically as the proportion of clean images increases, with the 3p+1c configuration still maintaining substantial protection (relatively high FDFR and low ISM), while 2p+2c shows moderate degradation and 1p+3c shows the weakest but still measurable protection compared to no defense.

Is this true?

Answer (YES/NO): YES